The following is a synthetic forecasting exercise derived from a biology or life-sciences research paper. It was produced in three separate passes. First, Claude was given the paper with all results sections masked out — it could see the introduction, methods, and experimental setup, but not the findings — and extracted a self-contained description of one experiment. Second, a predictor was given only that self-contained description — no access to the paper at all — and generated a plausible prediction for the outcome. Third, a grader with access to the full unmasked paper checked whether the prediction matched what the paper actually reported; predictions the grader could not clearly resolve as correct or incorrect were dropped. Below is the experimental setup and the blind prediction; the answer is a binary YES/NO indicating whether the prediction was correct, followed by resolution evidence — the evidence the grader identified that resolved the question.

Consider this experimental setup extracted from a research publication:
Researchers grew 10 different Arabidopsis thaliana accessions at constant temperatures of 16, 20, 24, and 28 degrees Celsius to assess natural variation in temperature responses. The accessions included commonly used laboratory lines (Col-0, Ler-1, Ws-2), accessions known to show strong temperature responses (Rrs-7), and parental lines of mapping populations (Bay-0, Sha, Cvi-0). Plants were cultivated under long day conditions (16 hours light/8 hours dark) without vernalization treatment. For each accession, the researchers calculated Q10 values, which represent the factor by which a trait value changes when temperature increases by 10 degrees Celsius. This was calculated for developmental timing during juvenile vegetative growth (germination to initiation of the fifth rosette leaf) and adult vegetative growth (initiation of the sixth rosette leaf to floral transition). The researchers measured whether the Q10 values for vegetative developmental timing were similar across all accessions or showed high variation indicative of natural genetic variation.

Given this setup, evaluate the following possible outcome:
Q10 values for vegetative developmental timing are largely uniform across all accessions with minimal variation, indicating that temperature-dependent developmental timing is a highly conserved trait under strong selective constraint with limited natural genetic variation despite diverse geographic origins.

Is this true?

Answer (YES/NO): YES